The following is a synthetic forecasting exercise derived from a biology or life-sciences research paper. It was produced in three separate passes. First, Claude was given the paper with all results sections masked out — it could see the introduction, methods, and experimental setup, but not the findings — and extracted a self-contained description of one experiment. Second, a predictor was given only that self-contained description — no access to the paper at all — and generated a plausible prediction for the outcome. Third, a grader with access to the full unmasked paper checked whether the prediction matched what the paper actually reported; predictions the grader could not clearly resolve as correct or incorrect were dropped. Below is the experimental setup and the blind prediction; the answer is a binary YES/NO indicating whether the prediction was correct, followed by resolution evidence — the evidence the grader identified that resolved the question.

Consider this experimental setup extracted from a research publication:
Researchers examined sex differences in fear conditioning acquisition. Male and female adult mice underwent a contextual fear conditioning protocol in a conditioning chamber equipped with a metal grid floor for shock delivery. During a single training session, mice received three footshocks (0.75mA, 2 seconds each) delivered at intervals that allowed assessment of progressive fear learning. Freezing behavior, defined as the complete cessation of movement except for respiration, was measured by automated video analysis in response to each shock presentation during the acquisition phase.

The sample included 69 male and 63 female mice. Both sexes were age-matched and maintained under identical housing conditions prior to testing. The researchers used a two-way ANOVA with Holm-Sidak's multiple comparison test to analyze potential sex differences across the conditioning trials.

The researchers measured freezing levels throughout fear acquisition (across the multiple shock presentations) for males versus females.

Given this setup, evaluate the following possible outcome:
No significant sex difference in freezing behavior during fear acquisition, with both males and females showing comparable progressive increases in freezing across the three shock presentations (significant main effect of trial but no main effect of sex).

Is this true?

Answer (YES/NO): NO